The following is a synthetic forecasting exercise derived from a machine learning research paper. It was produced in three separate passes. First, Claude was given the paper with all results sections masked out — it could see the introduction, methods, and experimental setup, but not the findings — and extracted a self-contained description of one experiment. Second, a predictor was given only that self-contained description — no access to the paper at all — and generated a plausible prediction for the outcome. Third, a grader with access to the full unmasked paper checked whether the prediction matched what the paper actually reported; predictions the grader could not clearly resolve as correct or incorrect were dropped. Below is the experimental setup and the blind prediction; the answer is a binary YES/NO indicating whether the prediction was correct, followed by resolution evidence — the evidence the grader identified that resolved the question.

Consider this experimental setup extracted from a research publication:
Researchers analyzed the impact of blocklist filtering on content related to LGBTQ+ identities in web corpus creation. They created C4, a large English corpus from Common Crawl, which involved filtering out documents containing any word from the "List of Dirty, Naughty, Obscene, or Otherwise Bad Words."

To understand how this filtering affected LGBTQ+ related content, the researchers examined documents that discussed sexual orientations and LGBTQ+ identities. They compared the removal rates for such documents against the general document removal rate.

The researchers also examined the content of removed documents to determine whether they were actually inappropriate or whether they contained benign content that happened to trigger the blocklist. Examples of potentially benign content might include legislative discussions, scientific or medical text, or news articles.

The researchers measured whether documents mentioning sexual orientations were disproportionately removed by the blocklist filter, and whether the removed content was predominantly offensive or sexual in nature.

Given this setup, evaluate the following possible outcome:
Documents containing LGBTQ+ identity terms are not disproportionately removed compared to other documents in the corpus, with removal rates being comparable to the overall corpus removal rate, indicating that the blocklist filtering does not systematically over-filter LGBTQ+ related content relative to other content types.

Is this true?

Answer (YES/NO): NO